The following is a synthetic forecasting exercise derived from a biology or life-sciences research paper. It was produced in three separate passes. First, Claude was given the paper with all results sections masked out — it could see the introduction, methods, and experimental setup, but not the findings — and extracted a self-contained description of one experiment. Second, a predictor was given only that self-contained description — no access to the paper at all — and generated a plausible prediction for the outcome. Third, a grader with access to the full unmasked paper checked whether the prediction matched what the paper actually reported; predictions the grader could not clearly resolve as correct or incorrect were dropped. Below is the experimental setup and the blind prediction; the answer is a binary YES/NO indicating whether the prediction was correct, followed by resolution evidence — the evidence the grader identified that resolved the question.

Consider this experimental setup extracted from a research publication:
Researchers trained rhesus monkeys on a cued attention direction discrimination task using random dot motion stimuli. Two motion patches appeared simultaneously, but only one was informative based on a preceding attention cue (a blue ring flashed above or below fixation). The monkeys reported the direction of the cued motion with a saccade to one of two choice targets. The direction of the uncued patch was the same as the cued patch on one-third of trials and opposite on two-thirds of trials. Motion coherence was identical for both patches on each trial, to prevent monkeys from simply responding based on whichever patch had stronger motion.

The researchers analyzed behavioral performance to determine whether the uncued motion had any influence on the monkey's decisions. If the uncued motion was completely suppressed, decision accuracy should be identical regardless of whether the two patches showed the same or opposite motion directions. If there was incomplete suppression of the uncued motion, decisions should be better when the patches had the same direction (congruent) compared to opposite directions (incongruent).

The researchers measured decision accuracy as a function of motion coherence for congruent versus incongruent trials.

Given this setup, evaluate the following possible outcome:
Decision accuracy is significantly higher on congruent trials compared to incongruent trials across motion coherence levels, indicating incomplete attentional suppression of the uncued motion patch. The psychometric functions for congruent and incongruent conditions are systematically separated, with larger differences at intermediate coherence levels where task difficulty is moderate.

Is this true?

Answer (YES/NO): NO